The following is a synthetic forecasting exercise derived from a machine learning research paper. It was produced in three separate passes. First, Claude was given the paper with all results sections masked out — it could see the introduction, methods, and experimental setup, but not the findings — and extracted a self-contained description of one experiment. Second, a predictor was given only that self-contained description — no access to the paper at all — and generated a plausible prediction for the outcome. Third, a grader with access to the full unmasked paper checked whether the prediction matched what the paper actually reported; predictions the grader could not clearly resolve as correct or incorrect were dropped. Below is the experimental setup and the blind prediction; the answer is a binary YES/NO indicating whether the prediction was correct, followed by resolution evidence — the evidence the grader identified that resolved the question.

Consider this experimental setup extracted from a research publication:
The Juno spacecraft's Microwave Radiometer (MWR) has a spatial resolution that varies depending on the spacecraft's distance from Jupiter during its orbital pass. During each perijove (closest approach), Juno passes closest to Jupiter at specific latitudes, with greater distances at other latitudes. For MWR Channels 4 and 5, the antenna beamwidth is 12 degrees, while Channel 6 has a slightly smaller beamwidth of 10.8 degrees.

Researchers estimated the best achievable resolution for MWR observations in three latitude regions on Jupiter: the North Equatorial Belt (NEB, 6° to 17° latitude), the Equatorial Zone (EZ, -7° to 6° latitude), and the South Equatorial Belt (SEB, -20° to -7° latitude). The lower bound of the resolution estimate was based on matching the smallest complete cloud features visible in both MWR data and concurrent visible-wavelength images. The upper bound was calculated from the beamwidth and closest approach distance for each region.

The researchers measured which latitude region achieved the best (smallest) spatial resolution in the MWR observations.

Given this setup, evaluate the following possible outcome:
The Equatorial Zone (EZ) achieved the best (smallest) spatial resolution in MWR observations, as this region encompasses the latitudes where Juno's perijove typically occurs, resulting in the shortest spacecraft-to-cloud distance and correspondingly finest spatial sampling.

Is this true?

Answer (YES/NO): NO